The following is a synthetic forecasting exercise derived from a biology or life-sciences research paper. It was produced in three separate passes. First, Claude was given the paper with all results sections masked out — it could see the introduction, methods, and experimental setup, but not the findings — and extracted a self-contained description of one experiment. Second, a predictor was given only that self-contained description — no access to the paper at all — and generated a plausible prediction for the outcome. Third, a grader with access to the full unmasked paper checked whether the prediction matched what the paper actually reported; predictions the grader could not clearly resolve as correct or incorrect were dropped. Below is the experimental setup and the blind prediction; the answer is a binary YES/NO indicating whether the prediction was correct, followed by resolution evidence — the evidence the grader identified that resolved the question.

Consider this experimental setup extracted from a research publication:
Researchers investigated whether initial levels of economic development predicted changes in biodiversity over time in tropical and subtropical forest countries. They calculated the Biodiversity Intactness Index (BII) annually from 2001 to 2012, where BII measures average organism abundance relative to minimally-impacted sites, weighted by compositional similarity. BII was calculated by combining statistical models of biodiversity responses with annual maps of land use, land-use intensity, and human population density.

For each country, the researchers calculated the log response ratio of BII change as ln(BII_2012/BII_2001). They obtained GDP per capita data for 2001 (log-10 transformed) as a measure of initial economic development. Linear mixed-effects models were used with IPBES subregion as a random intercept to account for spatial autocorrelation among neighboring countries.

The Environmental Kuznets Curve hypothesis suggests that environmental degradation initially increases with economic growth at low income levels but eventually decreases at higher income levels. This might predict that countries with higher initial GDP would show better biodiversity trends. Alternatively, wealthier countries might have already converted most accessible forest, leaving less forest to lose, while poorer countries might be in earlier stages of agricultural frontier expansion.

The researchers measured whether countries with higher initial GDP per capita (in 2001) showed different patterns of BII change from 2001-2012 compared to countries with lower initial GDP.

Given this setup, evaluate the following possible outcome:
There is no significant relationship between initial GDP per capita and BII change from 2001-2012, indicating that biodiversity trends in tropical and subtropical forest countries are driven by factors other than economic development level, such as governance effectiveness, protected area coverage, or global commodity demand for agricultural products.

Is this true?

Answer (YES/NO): YES